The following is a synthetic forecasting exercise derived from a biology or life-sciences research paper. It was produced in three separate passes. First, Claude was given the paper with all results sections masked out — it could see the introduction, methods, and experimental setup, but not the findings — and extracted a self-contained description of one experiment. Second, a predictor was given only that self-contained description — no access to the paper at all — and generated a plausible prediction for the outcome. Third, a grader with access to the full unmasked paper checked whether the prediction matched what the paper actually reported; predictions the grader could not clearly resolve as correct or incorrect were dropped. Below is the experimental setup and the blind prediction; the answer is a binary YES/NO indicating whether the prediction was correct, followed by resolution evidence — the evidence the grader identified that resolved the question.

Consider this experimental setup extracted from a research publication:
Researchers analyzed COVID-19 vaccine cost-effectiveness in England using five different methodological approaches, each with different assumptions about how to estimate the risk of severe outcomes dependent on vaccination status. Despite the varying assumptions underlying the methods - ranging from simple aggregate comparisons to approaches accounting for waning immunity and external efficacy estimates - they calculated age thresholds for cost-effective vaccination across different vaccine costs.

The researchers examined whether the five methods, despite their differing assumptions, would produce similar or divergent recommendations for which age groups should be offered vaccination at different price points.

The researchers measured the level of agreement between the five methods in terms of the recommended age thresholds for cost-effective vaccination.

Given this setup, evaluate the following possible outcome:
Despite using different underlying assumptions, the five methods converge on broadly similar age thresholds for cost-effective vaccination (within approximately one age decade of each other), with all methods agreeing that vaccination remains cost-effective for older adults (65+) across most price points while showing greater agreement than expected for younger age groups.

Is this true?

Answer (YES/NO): NO